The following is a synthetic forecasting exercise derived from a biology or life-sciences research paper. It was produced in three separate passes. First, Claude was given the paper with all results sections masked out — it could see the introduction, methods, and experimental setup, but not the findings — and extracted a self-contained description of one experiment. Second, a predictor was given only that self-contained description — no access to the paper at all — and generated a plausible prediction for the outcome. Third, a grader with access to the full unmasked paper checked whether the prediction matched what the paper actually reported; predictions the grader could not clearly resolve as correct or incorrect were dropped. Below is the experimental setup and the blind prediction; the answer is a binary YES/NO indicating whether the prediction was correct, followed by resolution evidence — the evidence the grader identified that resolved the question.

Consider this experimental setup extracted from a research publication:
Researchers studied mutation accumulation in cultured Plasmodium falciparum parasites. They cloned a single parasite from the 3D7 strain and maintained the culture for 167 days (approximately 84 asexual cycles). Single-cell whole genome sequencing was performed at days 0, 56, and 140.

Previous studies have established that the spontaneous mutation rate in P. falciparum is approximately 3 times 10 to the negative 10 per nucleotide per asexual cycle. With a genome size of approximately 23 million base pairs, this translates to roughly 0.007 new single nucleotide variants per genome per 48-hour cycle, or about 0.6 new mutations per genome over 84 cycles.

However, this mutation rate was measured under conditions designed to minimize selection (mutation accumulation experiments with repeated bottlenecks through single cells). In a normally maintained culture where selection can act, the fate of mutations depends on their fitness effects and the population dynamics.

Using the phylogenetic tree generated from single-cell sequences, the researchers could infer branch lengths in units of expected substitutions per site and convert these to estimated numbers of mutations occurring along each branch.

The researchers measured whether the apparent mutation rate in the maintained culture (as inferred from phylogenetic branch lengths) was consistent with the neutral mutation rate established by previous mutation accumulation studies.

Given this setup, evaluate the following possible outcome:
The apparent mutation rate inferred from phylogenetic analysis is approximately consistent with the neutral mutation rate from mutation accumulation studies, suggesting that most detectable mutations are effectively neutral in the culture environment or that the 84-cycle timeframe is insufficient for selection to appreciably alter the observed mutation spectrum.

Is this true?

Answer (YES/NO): NO